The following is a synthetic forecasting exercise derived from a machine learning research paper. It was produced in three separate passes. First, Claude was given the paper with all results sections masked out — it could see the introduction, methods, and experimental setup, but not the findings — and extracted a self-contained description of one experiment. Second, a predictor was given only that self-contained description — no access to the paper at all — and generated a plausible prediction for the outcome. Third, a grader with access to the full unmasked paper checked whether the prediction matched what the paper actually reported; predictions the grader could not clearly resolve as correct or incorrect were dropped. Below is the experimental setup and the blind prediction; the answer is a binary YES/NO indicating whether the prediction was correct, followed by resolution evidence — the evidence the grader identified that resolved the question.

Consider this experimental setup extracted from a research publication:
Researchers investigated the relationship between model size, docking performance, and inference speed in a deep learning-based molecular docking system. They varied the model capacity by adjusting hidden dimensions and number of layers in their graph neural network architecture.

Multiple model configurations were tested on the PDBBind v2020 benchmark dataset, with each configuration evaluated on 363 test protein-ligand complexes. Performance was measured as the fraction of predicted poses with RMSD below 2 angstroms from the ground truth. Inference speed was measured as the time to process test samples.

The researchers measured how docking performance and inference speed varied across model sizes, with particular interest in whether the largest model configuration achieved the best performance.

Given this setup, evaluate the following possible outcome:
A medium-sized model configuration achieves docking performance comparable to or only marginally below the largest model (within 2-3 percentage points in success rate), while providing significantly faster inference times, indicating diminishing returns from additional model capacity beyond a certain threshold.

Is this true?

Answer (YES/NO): NO